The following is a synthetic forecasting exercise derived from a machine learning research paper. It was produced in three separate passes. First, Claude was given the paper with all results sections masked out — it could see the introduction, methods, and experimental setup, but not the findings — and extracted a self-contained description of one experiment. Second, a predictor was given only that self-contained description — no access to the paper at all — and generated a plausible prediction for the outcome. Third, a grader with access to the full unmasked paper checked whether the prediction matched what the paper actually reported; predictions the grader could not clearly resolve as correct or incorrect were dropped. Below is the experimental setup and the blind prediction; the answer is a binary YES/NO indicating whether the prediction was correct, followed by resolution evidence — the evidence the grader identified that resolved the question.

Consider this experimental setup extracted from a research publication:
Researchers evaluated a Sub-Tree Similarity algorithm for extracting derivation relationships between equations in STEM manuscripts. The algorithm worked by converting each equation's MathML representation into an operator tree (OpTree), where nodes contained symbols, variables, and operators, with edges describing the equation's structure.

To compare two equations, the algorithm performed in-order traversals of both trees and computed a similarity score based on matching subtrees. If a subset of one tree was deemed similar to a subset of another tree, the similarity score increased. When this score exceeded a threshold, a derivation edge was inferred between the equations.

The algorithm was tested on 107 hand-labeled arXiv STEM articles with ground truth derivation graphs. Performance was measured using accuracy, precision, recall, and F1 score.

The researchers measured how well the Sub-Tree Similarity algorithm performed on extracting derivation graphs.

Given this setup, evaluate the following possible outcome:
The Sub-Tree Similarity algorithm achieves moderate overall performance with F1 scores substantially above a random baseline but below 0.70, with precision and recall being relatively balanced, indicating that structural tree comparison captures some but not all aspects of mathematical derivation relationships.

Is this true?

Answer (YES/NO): NO